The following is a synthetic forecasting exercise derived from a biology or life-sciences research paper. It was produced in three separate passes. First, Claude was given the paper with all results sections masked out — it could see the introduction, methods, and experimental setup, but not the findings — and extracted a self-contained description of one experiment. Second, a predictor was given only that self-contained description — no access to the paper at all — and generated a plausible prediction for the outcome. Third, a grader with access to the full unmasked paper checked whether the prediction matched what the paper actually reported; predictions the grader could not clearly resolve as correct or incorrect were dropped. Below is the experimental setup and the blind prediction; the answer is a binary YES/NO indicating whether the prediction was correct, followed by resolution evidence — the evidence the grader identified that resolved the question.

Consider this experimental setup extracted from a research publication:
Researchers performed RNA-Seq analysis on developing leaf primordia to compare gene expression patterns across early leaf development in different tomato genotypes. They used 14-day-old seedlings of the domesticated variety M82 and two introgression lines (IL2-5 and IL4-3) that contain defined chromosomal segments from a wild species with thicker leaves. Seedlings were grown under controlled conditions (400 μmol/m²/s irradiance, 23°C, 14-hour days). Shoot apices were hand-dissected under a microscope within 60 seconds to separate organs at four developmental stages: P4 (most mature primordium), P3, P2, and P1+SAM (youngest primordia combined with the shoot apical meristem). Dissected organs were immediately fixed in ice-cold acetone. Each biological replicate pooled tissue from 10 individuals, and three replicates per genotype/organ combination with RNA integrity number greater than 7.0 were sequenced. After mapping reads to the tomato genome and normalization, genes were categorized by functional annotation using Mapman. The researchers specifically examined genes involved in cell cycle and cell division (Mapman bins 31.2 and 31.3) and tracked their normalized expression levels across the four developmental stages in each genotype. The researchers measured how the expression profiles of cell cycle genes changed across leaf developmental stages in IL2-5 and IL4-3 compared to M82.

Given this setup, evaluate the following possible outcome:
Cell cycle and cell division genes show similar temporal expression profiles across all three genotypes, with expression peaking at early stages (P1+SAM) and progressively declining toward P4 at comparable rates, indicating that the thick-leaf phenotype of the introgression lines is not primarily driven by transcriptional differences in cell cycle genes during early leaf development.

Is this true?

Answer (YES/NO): NO